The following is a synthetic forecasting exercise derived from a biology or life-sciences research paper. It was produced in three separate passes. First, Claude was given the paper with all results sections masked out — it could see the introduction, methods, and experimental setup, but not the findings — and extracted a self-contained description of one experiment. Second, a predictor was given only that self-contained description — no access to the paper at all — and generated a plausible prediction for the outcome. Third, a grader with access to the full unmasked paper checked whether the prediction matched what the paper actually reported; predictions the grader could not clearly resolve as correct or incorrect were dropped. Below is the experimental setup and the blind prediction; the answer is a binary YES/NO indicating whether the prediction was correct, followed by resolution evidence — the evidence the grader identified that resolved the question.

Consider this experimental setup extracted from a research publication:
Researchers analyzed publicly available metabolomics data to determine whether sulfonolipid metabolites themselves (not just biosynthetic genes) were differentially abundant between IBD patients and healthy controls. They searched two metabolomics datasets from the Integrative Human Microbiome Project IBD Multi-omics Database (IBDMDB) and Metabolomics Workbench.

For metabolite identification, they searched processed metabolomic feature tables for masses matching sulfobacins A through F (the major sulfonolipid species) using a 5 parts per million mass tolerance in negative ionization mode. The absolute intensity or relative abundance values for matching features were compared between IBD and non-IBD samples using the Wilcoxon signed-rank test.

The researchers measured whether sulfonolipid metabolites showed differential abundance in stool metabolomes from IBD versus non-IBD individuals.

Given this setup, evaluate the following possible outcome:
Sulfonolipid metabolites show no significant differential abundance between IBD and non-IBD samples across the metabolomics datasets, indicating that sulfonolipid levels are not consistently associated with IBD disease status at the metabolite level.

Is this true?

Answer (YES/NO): NO